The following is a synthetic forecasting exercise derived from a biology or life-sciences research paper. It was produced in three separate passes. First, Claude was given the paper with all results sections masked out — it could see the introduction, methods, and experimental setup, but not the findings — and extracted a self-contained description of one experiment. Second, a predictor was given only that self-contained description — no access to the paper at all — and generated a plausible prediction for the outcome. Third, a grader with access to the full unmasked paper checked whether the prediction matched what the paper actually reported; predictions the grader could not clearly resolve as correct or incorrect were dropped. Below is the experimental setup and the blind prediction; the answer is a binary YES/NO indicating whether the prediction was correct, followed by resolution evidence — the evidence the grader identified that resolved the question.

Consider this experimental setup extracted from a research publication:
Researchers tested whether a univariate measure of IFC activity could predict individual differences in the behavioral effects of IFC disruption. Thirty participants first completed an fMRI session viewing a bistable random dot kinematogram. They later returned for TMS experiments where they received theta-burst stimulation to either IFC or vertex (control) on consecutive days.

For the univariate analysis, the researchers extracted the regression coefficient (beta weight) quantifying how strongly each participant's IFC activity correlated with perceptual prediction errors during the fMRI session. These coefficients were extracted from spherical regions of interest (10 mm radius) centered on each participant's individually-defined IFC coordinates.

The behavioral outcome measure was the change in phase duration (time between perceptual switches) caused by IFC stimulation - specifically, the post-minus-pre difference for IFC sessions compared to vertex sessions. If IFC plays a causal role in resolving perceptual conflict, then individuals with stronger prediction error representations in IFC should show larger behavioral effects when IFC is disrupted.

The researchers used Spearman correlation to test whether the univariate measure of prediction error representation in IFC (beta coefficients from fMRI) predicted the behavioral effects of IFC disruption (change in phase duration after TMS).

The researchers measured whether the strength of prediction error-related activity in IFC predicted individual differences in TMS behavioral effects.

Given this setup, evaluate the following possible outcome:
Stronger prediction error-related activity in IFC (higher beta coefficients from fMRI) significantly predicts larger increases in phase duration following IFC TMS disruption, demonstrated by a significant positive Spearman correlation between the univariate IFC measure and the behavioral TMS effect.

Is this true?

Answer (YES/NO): YES